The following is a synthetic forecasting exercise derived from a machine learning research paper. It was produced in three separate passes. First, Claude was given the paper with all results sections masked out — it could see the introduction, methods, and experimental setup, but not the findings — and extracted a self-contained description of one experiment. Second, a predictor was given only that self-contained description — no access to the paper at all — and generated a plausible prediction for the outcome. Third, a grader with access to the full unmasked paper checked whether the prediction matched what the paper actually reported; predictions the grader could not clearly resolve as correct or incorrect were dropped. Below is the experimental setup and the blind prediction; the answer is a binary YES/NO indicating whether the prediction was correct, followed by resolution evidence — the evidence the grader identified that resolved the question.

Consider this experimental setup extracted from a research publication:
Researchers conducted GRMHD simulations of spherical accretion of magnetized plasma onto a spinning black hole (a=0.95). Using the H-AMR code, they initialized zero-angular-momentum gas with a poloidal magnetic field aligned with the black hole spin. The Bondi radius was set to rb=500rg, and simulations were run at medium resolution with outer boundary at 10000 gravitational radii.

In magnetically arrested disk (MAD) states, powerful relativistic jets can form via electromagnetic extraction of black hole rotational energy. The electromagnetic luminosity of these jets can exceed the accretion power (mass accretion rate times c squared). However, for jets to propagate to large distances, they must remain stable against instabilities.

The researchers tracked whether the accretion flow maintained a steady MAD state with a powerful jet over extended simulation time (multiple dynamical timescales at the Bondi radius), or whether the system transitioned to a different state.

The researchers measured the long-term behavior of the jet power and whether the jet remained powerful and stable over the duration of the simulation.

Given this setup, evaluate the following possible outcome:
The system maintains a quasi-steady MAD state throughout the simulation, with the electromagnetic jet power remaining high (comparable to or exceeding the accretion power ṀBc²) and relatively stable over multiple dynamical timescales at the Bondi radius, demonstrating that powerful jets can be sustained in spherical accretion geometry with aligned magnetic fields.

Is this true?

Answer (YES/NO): NO